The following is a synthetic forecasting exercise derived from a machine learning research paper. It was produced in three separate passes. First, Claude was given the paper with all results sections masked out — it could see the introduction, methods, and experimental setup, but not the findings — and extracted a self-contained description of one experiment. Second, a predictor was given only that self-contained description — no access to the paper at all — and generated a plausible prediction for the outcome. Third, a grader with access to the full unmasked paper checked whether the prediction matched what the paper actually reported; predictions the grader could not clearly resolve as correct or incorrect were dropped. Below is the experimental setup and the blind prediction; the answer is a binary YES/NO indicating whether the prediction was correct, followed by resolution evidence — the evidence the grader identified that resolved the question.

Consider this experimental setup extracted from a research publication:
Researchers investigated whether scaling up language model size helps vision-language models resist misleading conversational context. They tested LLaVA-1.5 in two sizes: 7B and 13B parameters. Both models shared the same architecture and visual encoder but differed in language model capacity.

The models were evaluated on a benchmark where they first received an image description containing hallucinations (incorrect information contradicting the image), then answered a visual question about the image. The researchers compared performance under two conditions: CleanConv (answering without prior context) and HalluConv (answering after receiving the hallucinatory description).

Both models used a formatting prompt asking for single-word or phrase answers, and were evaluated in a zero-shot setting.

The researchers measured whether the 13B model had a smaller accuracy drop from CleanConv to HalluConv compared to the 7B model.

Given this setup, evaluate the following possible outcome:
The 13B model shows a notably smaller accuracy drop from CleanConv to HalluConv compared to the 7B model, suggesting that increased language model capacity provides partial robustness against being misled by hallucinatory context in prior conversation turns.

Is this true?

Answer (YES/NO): NO